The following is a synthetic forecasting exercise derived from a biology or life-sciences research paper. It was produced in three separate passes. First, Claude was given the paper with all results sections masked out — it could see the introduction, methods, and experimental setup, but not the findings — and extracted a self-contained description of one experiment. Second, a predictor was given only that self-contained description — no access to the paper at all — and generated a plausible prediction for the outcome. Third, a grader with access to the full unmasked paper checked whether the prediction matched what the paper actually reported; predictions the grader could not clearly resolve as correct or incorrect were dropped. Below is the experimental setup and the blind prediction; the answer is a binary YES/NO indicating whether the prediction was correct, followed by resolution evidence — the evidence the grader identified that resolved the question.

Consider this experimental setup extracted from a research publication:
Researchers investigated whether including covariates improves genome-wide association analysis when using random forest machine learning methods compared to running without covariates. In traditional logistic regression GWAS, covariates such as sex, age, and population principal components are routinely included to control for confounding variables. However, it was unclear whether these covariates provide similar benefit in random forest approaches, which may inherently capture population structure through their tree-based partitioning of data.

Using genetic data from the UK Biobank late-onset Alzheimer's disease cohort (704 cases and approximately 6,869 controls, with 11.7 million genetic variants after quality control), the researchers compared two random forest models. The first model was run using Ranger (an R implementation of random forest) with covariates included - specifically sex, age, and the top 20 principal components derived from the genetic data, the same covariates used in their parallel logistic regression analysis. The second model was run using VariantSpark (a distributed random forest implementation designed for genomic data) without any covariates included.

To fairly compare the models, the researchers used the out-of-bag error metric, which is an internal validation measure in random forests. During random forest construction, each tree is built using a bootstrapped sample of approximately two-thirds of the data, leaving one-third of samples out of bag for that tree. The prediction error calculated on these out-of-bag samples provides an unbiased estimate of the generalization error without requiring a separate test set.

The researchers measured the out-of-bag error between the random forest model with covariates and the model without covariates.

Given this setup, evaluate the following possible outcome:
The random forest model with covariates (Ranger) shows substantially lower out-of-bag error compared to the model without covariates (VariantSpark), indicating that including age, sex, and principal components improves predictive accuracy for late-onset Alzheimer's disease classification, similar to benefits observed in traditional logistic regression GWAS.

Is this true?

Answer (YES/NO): NO